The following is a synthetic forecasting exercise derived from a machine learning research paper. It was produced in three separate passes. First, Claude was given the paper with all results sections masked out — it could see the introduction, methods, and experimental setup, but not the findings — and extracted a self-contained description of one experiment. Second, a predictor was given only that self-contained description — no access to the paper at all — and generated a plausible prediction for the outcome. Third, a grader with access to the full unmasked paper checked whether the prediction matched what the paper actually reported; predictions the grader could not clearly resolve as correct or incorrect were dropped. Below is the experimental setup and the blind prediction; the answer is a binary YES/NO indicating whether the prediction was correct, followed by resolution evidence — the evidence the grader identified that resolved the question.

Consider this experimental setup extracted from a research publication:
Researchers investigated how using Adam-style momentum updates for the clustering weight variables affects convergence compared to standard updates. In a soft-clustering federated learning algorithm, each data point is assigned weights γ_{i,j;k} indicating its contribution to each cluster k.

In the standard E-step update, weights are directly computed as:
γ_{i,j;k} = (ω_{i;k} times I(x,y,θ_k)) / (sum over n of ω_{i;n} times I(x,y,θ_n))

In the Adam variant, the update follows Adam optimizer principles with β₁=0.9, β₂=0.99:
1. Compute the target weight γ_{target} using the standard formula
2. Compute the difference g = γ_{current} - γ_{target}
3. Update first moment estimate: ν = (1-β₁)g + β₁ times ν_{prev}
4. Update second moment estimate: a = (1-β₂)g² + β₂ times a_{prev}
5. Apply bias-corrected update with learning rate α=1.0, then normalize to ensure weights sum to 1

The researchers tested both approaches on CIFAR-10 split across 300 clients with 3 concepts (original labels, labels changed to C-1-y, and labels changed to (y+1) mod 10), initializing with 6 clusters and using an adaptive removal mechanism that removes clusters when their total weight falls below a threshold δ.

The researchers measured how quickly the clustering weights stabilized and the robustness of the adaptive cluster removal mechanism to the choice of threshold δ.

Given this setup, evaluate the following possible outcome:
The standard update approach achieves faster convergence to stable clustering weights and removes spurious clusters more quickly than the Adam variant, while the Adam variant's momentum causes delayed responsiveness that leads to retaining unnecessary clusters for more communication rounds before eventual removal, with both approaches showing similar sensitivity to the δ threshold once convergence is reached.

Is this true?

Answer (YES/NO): NO